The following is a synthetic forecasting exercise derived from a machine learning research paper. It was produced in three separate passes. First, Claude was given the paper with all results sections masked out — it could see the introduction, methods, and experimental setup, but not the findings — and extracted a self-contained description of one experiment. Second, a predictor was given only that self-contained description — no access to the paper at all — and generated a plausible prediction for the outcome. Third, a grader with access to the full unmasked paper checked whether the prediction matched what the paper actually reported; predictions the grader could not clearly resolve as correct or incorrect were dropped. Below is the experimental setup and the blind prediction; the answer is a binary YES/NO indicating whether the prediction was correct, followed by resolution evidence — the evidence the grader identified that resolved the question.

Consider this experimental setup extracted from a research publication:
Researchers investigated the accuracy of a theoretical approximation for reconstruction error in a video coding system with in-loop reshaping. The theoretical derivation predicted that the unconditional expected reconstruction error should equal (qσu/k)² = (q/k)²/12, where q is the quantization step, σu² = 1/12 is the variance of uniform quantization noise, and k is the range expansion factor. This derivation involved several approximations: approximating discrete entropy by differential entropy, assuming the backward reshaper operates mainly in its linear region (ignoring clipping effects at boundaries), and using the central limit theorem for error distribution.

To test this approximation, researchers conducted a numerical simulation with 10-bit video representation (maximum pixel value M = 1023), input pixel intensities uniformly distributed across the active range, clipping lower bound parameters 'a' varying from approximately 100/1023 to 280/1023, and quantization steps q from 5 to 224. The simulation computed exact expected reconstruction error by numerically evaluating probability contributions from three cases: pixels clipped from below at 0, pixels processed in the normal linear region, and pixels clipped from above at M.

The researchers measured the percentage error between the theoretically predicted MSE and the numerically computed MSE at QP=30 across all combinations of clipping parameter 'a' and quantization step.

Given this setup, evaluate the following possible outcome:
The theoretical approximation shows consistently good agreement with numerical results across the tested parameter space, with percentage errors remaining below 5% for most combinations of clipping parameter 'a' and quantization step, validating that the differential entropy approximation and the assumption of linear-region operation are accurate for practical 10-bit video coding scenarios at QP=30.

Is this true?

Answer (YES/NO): YES